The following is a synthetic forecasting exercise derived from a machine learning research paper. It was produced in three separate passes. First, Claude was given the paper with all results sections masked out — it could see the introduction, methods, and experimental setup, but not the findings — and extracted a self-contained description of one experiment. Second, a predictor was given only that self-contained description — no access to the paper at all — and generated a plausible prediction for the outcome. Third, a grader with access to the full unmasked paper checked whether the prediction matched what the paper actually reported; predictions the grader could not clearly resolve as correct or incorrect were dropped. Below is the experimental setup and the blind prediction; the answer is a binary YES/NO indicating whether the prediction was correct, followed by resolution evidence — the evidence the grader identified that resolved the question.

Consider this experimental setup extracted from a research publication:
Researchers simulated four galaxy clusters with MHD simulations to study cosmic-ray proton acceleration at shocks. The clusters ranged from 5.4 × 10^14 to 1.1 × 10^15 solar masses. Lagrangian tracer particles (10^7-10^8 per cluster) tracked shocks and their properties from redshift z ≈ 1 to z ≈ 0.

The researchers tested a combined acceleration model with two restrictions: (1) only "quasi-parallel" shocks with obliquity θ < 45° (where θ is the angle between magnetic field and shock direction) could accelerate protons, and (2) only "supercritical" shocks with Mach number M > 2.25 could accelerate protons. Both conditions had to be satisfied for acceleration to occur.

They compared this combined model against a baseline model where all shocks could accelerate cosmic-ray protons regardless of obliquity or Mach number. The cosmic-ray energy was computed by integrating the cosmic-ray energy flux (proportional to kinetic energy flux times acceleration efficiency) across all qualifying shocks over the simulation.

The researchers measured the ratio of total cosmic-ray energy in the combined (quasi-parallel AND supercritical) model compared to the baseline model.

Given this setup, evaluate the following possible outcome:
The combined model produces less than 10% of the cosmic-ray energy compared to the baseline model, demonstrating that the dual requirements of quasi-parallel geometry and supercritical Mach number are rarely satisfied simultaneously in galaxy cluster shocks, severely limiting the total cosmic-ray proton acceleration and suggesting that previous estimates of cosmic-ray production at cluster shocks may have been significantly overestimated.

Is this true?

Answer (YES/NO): NO